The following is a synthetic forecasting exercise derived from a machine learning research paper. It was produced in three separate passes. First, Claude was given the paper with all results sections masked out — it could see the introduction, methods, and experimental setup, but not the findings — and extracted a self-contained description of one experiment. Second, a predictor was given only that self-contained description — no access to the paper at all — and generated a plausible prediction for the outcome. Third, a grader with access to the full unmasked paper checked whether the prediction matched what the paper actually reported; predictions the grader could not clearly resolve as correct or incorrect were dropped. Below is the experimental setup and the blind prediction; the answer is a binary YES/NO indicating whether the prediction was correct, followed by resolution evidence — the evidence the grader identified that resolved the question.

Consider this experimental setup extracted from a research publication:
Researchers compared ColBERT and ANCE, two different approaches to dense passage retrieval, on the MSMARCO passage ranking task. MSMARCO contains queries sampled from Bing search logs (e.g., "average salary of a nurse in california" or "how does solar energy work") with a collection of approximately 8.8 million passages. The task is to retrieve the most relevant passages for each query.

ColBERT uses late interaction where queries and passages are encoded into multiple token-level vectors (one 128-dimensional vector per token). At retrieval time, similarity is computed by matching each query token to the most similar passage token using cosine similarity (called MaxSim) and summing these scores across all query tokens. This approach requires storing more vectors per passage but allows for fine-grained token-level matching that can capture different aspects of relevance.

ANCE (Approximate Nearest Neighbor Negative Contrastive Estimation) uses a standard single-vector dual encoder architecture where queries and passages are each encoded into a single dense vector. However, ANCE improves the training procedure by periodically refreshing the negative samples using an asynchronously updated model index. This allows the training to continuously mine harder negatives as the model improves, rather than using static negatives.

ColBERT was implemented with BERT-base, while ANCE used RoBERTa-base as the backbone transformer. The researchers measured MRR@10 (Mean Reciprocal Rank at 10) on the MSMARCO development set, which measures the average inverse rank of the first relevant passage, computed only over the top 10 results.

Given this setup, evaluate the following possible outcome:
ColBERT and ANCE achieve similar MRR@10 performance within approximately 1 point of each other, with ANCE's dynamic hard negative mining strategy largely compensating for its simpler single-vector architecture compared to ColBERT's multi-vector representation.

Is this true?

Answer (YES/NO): NO